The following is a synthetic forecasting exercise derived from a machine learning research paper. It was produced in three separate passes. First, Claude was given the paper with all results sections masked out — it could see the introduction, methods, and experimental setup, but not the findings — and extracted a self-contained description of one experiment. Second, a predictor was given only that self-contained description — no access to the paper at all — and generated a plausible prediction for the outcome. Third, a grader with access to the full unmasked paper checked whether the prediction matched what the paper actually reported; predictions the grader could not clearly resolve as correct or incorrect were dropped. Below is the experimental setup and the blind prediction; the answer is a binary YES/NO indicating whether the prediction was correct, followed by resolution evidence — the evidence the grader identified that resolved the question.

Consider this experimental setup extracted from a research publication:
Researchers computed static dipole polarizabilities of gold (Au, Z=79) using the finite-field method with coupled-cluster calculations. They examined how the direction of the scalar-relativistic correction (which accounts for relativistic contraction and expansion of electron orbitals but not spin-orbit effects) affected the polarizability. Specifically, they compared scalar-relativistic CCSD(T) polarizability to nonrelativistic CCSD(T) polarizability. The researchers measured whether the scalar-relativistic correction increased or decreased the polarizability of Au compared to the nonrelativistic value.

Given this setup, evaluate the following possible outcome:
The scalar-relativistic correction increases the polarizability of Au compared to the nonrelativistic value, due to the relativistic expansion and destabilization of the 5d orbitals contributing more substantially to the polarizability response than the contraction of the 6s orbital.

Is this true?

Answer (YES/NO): NO